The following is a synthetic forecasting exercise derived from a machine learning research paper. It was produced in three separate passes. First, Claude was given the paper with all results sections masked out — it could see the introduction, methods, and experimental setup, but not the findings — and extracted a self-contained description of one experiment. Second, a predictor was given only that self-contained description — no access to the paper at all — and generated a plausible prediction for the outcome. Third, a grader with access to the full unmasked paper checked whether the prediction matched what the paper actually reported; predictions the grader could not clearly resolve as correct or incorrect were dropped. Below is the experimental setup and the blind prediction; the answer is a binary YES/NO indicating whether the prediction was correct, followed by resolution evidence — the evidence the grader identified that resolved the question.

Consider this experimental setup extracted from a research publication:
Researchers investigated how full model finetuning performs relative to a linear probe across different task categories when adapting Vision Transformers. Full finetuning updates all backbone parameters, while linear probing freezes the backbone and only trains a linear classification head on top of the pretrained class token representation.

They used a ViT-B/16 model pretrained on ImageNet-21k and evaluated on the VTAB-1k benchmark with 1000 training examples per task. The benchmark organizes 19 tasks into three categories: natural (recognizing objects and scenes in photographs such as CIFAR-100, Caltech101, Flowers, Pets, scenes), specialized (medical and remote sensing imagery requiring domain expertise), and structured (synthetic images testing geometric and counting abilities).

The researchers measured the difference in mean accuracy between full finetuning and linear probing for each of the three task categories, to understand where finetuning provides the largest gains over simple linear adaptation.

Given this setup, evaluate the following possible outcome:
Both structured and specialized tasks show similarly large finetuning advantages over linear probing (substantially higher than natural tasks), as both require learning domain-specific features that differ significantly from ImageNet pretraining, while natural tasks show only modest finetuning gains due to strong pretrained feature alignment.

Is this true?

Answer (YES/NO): NO